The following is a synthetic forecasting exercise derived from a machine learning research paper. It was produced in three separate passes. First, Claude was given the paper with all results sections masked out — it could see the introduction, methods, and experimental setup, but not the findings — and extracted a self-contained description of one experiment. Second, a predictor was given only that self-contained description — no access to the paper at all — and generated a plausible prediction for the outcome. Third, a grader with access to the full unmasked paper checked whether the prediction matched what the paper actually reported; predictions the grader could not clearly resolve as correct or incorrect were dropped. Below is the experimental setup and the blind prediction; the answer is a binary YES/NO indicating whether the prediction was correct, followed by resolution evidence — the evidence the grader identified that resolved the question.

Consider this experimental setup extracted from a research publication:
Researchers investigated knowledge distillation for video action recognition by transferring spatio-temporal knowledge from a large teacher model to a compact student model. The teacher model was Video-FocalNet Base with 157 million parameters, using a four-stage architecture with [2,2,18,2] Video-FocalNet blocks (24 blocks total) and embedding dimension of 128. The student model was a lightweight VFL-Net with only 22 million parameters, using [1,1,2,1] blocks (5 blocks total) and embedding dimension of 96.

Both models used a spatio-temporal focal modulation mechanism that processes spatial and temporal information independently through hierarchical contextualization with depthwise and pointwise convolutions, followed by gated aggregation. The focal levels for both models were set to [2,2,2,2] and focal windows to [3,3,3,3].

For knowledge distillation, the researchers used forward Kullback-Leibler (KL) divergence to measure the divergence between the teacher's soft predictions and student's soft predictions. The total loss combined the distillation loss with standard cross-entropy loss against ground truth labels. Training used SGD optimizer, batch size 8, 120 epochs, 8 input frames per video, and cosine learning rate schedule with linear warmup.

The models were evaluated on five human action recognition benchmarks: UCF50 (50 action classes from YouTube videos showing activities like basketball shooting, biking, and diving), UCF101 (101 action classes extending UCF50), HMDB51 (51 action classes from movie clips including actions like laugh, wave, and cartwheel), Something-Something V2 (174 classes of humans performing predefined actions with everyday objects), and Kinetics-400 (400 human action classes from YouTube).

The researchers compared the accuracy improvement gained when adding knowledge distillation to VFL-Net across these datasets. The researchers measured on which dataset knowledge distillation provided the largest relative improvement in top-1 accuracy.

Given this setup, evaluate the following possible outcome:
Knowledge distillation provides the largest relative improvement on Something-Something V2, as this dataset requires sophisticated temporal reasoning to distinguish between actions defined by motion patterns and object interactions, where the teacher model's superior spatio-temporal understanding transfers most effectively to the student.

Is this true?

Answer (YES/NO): NO